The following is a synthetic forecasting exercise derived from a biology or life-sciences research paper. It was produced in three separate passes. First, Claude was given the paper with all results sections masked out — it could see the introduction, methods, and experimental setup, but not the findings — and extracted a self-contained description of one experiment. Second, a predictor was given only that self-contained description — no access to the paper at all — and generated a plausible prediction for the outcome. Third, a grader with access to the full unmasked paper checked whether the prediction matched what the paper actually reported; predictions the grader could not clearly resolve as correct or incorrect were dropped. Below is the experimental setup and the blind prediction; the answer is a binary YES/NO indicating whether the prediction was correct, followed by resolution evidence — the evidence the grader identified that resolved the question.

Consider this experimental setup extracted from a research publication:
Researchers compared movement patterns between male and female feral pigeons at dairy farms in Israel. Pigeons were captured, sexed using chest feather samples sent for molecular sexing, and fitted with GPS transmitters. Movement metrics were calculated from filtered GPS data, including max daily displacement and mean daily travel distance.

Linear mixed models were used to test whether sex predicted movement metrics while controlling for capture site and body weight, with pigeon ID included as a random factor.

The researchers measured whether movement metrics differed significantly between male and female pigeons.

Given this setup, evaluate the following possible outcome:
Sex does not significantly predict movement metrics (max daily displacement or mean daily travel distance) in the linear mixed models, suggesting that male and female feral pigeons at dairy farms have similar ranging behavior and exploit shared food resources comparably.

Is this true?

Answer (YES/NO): YES